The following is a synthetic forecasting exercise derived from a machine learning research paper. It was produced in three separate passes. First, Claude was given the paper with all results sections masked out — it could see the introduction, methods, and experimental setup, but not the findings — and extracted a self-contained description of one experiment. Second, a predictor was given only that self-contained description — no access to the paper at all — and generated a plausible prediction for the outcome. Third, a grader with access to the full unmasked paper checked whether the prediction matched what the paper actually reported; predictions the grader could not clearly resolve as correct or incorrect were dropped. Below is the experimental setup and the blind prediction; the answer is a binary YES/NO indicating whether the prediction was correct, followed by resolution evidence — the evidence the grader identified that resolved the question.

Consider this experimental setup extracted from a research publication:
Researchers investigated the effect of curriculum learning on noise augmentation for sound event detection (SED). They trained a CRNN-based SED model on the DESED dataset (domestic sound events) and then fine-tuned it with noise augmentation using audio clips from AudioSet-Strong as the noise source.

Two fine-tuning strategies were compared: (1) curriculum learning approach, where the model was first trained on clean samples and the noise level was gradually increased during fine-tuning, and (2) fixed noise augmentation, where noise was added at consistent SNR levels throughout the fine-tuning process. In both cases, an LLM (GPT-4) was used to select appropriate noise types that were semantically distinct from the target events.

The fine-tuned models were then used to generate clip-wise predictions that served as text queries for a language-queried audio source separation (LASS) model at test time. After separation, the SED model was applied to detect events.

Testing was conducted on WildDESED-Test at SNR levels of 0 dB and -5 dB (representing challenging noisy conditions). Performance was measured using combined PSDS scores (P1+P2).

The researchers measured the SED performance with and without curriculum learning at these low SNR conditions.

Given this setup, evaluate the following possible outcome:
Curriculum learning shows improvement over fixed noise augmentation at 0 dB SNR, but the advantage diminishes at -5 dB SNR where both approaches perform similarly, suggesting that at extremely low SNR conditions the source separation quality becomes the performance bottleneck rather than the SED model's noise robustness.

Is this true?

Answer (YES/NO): YES